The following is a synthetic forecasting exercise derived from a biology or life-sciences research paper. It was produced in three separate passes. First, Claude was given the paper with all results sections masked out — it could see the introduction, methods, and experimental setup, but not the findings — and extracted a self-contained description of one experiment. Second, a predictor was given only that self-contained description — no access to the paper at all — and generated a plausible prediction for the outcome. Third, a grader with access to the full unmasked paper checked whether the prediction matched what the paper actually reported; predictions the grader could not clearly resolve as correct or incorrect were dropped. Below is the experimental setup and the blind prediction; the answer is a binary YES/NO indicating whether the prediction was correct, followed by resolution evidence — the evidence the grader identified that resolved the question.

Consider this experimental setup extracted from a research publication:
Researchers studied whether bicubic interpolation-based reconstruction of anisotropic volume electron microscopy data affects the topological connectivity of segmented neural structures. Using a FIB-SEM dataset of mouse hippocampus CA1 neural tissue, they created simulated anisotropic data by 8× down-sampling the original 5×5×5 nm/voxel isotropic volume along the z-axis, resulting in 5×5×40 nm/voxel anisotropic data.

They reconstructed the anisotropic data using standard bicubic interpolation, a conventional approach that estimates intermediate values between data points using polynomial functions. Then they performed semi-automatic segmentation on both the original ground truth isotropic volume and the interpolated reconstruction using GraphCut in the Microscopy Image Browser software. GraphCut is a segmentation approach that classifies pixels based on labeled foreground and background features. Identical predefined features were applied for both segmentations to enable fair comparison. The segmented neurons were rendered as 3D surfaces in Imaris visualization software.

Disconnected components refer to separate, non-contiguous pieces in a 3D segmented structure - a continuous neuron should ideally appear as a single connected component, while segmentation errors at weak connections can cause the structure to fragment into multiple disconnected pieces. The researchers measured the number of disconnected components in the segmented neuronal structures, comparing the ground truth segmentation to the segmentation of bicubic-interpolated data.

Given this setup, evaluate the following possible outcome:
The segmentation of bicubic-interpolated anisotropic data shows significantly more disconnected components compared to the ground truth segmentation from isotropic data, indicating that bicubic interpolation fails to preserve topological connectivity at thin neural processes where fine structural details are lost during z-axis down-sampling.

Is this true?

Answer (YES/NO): YES